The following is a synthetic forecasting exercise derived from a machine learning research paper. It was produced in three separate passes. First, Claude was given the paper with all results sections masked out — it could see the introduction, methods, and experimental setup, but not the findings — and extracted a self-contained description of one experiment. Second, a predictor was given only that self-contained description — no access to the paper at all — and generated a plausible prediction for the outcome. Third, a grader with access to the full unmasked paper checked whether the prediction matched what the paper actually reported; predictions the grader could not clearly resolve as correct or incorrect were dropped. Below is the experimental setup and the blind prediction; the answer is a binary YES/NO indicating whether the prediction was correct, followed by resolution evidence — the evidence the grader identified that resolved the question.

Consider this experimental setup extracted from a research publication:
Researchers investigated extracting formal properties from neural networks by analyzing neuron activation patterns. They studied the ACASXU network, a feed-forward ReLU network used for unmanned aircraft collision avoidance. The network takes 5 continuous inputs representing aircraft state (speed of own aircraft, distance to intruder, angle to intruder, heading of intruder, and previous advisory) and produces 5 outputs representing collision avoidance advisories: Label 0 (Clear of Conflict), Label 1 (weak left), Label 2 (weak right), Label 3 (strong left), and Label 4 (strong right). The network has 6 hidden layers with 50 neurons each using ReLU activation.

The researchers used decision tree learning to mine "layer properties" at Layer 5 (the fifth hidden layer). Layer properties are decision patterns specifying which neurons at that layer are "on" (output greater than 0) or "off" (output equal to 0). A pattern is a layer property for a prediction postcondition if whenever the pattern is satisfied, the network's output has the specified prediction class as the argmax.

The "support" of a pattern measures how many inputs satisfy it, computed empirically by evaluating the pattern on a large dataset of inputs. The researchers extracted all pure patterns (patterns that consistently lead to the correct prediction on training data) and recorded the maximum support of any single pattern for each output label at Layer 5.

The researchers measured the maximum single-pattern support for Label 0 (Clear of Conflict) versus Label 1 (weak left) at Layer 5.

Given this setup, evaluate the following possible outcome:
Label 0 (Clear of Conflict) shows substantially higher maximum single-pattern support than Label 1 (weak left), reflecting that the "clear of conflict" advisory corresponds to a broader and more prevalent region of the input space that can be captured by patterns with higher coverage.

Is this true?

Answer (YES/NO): YES